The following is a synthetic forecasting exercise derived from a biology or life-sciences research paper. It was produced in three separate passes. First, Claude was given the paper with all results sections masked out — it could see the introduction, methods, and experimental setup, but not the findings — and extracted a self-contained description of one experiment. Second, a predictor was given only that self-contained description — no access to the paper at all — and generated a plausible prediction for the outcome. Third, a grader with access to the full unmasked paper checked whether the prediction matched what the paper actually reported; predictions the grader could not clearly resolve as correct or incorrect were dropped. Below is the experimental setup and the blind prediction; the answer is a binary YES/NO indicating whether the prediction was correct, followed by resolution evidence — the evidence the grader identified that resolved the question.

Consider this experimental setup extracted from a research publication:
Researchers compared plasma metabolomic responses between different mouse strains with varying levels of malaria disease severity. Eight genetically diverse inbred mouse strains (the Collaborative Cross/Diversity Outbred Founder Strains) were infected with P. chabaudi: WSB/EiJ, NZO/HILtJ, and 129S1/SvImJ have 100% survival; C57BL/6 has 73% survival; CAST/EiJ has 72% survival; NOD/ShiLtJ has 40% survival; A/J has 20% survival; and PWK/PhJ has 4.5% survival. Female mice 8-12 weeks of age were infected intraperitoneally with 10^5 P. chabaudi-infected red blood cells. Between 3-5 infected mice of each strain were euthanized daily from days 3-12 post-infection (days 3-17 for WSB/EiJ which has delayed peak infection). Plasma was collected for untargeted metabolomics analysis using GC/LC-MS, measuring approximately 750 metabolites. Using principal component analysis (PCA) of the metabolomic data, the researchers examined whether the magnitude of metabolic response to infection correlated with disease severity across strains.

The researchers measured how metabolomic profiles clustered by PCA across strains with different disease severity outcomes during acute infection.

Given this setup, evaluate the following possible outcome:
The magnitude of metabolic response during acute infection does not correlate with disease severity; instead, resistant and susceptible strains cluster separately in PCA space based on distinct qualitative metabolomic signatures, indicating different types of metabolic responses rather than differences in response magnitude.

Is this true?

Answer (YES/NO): NO